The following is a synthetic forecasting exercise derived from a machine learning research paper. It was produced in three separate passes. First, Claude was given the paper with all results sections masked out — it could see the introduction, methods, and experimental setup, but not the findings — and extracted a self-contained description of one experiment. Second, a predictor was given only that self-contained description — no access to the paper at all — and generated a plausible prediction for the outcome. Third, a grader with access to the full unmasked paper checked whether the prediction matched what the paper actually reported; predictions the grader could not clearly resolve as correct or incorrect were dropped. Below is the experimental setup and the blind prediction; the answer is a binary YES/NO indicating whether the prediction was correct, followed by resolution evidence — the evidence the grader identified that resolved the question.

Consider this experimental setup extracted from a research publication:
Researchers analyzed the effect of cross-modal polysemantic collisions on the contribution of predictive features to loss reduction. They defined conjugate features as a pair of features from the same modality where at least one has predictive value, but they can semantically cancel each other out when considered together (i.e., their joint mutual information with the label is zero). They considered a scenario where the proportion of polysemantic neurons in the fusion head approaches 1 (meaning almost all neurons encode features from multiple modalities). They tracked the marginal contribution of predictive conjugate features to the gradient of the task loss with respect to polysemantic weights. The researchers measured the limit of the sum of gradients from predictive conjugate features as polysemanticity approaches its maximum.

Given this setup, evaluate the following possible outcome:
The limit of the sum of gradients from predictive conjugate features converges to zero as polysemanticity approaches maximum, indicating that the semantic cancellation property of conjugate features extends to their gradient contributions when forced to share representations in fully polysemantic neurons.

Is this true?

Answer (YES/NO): YES